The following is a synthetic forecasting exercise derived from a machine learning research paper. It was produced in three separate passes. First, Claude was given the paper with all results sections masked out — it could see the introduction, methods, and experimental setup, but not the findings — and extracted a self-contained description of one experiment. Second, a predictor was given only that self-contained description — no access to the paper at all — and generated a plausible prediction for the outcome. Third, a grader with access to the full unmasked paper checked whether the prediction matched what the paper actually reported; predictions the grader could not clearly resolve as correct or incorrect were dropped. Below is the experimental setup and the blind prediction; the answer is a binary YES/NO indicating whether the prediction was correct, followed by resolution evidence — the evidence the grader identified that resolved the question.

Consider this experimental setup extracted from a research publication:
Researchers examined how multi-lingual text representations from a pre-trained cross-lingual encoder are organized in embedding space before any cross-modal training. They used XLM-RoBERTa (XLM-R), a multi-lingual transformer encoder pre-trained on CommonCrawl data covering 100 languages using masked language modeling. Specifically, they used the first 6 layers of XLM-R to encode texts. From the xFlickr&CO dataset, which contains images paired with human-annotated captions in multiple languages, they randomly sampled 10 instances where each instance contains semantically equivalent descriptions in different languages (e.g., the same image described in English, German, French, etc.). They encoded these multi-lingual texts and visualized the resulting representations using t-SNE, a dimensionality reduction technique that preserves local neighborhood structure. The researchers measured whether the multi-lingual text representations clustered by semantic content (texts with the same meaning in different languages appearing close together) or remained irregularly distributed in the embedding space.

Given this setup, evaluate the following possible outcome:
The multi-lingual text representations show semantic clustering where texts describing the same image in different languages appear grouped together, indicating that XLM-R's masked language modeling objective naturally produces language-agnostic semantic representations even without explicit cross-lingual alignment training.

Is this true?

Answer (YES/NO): NO